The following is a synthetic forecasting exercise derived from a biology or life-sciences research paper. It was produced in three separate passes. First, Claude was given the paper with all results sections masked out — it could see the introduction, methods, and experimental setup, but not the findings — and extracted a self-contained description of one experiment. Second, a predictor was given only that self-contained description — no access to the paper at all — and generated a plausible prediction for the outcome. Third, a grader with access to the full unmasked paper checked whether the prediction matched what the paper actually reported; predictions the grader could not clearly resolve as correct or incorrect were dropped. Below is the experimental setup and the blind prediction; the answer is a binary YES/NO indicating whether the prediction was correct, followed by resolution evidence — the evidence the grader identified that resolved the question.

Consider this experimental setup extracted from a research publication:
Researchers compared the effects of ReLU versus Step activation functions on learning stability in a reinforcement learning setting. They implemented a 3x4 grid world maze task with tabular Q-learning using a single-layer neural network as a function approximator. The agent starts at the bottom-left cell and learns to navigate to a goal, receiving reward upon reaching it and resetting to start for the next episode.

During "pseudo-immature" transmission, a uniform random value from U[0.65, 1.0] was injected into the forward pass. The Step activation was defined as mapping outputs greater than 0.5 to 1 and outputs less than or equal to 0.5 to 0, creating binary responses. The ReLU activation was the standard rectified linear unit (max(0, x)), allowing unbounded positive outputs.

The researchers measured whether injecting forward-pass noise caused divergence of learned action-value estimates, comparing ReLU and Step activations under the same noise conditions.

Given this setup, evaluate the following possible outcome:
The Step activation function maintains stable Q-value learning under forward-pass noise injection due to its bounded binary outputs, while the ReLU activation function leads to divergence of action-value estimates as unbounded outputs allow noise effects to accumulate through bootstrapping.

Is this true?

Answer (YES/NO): YES